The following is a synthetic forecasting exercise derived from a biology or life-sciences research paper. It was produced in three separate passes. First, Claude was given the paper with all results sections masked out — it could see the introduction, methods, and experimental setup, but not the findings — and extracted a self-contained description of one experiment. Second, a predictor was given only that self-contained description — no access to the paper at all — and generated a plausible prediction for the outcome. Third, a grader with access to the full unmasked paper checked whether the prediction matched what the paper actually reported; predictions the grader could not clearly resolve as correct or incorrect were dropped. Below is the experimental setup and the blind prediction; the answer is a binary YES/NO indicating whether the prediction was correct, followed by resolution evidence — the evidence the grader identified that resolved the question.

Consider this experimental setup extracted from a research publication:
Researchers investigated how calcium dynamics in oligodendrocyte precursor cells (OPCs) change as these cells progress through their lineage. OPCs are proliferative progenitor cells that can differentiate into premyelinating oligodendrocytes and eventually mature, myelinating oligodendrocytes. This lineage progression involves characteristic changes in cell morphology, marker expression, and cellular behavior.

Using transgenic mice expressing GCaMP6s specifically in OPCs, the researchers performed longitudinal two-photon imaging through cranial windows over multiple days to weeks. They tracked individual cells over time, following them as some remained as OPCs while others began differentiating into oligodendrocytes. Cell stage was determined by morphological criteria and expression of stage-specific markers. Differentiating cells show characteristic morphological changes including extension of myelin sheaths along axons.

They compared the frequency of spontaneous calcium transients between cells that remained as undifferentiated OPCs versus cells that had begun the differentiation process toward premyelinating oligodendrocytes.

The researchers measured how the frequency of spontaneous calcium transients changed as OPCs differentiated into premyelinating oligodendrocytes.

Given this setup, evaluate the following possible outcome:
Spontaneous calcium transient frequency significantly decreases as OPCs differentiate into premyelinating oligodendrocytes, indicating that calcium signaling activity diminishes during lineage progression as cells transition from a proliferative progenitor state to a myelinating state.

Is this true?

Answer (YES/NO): YES